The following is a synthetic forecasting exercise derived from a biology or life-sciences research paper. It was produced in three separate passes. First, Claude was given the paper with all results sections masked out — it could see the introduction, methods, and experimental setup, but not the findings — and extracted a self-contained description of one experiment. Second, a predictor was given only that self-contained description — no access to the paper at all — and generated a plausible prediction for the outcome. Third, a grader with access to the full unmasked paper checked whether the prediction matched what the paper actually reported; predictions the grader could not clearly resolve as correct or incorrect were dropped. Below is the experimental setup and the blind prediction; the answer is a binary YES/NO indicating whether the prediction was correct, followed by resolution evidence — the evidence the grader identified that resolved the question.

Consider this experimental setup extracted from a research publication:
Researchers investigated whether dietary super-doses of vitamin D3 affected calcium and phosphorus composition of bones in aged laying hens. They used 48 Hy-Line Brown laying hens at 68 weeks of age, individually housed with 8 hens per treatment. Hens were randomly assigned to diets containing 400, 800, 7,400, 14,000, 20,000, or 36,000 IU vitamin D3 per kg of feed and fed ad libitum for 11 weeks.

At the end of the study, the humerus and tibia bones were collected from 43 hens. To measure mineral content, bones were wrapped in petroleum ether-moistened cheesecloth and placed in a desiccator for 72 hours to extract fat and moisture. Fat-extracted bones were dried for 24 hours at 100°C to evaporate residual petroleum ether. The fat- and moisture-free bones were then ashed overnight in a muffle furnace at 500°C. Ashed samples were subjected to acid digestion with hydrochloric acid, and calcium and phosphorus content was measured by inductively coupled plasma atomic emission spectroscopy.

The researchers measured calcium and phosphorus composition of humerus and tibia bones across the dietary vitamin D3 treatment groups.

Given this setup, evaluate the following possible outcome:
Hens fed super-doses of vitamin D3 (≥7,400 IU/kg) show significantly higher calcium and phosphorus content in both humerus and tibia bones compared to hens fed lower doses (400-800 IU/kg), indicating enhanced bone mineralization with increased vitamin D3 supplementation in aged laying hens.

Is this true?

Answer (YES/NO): NO